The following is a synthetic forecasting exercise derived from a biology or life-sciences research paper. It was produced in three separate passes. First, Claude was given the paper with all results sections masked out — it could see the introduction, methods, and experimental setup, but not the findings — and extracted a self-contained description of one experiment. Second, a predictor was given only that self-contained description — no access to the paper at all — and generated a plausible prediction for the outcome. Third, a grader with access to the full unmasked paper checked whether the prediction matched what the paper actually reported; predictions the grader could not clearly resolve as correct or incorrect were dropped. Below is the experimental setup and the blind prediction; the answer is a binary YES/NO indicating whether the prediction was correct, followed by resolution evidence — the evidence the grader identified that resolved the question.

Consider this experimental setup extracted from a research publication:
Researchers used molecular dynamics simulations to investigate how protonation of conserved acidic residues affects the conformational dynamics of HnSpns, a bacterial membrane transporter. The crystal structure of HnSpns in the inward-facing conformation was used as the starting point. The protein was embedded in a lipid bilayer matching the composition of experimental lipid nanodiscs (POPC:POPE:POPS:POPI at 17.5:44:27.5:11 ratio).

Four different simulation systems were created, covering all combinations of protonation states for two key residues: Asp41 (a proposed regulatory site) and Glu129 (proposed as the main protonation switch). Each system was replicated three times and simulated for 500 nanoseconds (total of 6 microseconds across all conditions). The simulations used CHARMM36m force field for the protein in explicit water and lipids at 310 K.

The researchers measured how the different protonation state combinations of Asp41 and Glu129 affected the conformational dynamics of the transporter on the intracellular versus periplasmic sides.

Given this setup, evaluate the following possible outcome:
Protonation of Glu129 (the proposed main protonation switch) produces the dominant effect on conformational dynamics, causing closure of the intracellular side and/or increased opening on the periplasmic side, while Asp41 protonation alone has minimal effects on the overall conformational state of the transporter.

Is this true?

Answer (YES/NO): NO